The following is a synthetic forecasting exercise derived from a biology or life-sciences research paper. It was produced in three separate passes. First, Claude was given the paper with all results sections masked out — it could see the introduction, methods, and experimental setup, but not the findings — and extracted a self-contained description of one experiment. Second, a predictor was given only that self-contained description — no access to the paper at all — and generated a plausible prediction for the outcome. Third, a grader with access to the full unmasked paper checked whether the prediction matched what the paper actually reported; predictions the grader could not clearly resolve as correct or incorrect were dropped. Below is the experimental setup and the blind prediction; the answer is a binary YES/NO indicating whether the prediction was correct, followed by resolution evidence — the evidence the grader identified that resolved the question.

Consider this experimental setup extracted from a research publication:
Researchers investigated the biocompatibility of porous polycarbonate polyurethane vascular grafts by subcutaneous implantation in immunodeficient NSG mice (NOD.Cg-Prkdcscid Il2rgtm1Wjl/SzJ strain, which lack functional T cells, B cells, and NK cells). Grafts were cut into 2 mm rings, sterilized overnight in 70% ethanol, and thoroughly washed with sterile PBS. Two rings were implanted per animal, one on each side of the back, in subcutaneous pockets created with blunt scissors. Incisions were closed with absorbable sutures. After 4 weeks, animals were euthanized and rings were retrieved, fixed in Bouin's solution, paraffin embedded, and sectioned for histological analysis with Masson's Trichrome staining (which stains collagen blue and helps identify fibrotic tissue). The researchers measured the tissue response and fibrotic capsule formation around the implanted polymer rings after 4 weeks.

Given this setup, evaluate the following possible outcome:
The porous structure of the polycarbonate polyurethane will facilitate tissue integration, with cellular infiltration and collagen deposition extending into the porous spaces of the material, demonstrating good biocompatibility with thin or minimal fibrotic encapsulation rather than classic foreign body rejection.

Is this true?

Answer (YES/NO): YES